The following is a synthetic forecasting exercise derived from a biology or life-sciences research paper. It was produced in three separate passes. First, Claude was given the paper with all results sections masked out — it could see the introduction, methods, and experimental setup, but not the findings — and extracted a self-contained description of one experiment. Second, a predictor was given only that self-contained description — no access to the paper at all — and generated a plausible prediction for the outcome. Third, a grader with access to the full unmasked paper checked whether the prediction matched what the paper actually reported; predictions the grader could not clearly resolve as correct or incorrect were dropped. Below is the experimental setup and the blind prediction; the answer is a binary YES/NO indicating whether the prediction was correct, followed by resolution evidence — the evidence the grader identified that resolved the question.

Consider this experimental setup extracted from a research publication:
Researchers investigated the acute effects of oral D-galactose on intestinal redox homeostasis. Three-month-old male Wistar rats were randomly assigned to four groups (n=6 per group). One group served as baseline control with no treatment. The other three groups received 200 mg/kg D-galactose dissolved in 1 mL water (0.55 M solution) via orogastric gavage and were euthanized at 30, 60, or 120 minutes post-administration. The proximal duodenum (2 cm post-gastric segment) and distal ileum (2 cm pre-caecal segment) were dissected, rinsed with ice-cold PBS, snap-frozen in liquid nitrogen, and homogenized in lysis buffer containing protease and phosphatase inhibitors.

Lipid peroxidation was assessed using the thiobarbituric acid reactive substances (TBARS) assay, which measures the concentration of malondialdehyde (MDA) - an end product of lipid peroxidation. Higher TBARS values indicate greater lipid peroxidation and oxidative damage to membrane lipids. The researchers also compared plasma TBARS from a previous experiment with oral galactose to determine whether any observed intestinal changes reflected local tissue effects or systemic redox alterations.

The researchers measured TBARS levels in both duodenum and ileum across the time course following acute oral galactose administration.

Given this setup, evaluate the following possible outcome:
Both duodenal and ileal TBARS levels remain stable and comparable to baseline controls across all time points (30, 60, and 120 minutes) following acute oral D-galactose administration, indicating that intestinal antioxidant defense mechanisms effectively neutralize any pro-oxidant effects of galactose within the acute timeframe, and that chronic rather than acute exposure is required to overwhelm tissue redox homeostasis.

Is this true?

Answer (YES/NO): NO